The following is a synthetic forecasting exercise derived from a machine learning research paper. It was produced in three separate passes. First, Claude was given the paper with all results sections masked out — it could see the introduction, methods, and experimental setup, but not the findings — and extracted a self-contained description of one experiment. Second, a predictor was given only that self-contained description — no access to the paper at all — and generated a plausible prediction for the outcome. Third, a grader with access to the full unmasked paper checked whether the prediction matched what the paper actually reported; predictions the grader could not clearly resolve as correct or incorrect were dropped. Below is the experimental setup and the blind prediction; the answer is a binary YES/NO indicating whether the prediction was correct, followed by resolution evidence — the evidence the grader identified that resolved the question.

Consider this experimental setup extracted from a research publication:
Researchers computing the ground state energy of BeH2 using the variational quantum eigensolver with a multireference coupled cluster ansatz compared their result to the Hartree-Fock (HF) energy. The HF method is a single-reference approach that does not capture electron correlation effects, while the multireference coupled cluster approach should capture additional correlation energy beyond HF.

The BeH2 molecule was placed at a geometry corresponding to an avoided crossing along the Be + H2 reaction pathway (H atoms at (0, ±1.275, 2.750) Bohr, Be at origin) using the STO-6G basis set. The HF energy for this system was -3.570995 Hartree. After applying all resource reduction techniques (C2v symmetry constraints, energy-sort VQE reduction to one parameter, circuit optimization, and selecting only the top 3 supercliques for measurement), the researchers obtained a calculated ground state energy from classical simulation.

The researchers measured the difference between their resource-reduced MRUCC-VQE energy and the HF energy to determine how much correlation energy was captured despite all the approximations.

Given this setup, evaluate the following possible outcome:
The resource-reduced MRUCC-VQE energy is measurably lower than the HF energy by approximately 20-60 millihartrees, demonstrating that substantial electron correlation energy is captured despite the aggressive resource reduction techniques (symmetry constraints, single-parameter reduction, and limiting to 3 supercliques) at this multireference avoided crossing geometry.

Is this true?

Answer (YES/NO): NO